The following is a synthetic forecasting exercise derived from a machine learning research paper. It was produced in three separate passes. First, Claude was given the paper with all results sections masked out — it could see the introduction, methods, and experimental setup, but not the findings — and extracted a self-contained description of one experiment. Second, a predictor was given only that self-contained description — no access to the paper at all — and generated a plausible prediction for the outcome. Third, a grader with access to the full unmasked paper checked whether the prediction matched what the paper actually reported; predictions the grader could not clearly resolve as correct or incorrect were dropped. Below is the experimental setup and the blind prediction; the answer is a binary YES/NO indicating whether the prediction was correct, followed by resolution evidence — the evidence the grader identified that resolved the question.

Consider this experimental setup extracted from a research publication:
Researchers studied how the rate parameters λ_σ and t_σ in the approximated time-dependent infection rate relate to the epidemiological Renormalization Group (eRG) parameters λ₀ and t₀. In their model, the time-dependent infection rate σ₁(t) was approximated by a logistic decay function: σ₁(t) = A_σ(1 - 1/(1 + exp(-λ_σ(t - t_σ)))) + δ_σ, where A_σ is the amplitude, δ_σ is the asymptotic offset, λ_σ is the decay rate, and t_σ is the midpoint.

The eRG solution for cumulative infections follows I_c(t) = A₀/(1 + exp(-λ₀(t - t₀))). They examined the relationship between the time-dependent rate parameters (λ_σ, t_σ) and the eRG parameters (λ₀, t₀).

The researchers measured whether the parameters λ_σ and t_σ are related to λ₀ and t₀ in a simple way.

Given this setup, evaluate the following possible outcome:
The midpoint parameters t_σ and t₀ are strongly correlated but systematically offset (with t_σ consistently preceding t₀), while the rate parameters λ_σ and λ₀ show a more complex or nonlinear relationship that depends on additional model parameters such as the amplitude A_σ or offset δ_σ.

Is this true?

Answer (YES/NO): NO